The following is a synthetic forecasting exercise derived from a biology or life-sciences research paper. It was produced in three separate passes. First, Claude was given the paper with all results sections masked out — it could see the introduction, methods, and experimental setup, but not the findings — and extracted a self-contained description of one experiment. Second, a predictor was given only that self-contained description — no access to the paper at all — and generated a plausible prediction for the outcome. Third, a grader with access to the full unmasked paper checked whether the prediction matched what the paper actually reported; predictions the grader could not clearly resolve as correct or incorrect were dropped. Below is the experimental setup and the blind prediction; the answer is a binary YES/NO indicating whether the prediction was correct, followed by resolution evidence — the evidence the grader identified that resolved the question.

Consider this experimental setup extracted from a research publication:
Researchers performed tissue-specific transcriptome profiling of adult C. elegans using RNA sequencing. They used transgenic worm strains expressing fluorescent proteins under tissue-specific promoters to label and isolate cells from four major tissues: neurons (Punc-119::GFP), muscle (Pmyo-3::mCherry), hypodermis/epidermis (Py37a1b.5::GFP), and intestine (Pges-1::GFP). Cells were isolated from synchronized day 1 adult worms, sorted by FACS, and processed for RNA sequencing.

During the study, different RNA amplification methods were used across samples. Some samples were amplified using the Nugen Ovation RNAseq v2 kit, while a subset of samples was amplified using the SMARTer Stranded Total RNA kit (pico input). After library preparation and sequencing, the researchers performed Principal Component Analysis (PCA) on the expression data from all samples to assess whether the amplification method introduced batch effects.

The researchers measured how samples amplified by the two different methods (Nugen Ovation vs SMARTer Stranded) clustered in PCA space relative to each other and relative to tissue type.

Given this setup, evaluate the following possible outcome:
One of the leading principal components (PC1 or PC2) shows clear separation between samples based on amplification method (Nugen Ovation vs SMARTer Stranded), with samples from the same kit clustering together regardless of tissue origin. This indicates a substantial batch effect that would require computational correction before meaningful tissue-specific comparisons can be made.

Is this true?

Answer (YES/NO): NO